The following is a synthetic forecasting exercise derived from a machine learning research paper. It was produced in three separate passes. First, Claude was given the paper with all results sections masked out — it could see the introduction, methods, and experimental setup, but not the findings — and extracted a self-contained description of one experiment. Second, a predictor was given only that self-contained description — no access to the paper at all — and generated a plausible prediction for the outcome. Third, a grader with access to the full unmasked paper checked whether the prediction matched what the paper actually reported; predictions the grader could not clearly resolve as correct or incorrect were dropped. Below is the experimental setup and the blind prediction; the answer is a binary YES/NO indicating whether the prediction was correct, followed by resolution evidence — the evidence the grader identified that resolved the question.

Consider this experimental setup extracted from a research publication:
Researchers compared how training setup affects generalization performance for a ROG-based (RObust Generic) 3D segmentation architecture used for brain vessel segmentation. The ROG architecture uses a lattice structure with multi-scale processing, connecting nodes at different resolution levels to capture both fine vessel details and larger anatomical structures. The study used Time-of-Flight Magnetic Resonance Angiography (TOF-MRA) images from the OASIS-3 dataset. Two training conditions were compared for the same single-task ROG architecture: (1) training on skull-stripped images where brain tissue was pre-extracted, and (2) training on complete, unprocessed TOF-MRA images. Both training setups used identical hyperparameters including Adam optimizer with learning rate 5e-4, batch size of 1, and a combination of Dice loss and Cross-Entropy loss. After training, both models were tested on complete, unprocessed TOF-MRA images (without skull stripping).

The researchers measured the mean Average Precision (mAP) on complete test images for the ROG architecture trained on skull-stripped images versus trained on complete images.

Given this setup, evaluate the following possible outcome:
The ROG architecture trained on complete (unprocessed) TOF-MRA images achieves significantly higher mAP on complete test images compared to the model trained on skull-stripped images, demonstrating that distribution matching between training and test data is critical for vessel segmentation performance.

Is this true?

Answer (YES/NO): YES